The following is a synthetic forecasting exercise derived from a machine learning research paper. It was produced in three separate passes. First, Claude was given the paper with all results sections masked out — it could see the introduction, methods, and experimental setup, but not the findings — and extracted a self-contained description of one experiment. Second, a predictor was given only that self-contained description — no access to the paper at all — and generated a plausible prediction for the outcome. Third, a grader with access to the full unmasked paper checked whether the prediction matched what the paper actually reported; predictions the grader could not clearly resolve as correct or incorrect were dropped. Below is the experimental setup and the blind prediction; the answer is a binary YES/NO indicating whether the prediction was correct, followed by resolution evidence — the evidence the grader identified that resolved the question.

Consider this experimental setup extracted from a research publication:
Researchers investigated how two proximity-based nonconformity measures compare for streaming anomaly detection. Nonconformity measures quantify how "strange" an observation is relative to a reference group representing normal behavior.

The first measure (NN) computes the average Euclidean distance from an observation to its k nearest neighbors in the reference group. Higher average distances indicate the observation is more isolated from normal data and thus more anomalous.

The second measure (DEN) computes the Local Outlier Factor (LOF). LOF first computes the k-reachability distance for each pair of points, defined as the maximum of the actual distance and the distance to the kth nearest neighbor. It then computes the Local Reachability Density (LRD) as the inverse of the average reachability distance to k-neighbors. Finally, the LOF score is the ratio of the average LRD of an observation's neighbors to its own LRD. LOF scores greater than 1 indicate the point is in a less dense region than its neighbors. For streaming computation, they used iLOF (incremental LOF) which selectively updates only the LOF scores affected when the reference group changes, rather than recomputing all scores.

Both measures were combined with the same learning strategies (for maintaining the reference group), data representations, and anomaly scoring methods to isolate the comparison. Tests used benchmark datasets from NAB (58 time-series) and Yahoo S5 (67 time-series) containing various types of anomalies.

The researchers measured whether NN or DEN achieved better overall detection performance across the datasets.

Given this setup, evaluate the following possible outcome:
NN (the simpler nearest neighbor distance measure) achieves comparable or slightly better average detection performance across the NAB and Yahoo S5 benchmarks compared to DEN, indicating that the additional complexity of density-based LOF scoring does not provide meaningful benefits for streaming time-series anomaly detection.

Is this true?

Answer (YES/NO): NO